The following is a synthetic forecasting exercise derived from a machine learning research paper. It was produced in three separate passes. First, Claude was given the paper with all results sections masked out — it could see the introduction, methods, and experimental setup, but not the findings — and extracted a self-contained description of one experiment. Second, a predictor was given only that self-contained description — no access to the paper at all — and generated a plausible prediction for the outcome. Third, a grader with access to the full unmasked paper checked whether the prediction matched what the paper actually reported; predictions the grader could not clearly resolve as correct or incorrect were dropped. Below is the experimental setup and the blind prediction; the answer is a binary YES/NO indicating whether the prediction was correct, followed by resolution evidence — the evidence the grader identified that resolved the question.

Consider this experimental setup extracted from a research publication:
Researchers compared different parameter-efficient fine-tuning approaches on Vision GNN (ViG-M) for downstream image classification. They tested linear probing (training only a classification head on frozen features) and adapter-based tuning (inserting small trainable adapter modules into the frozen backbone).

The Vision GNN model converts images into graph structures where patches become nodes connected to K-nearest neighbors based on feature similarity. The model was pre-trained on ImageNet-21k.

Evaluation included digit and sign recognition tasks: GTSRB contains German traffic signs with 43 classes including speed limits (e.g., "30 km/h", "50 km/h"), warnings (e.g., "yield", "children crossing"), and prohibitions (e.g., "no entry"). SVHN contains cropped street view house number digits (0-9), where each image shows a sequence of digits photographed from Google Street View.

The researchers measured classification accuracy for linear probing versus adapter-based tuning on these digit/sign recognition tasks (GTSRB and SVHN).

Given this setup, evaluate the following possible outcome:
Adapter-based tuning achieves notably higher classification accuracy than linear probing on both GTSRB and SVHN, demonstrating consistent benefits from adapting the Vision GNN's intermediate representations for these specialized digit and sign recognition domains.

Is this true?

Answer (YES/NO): YES